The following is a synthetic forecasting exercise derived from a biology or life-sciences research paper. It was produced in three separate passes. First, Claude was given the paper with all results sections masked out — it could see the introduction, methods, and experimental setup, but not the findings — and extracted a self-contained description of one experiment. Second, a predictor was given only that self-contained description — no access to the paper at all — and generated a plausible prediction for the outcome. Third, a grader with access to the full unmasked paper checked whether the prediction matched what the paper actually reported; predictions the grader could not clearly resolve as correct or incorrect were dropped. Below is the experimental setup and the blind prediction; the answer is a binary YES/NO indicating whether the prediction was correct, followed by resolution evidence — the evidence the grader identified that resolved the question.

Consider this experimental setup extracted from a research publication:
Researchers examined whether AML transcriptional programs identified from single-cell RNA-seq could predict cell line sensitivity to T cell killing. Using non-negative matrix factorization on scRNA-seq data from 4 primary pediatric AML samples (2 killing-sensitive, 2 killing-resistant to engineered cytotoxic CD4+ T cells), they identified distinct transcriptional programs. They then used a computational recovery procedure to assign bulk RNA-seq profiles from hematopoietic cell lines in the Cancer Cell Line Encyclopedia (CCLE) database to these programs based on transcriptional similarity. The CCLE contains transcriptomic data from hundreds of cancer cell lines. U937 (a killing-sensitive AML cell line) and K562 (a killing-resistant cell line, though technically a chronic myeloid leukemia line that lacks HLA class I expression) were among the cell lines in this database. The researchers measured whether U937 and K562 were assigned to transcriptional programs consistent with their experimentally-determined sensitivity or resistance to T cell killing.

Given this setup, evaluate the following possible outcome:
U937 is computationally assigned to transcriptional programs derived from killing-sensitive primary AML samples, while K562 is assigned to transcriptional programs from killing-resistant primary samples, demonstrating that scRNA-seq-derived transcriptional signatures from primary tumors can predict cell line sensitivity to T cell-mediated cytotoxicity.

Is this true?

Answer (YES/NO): YES